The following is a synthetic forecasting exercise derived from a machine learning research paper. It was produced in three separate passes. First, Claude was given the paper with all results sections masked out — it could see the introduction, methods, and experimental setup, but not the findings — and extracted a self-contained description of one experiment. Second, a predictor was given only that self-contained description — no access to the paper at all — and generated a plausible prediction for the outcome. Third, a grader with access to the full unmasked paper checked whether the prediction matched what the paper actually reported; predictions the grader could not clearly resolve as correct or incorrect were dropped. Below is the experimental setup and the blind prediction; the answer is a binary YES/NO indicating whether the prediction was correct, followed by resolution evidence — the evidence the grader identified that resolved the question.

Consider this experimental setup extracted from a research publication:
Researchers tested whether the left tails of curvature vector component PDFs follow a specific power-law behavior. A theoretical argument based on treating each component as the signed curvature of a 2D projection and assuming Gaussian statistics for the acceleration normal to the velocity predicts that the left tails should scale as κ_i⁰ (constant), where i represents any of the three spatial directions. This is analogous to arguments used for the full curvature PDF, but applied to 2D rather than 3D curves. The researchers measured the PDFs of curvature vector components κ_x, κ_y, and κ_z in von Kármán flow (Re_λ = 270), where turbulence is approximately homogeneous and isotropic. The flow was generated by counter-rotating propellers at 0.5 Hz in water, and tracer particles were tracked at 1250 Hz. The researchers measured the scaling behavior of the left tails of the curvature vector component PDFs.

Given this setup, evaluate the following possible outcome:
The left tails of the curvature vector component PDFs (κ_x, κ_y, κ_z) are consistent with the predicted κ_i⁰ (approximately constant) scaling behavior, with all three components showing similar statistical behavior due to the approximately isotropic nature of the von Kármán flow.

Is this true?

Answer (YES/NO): NO